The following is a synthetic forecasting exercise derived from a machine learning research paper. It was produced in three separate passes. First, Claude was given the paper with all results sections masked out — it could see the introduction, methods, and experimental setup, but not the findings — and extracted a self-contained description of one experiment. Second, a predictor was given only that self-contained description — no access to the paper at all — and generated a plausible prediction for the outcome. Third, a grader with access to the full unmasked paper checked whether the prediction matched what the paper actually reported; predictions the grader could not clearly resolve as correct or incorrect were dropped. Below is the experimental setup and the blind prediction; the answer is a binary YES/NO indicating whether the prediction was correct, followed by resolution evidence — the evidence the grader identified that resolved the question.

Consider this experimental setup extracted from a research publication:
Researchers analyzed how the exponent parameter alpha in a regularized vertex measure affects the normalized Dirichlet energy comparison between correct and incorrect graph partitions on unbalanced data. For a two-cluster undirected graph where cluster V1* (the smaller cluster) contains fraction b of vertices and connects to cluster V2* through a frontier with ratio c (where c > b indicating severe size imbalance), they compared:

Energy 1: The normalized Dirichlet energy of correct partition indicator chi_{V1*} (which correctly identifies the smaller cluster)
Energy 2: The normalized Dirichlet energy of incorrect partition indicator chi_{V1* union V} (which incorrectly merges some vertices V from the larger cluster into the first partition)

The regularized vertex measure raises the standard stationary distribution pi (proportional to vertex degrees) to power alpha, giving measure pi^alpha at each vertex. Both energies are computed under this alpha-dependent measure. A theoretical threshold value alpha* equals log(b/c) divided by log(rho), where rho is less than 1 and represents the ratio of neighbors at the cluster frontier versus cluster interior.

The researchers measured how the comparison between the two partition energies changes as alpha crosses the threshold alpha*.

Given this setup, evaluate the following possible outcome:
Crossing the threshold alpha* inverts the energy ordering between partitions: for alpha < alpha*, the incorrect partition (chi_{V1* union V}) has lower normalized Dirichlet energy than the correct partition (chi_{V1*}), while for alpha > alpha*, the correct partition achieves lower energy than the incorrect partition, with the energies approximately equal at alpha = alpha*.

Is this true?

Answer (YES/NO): YES